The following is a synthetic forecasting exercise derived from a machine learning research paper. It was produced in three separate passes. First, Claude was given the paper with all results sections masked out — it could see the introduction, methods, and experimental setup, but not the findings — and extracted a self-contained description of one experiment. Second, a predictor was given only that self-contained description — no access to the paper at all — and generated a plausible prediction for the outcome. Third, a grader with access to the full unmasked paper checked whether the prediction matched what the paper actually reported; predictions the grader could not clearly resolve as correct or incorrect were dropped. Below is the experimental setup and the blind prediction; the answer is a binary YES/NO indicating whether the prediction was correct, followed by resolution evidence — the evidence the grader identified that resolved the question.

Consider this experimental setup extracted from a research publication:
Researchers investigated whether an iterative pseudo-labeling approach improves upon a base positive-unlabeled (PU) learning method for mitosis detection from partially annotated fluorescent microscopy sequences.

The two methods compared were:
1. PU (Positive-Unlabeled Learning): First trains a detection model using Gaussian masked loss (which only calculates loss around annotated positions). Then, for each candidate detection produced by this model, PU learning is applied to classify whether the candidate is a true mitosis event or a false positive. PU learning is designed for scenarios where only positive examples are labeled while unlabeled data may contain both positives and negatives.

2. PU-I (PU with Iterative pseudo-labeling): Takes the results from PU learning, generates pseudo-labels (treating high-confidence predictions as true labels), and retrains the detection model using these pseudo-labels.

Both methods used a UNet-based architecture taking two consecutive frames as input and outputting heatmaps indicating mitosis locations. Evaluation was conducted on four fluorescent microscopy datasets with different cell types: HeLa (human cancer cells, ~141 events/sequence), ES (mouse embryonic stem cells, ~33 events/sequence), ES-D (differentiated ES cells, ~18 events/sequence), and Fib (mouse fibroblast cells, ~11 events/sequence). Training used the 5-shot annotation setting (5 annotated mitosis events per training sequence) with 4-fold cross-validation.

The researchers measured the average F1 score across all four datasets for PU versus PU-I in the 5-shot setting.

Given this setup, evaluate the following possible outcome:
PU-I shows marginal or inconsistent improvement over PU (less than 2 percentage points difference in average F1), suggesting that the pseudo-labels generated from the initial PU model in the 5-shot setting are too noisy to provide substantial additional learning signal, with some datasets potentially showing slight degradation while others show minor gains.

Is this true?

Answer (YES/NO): NO